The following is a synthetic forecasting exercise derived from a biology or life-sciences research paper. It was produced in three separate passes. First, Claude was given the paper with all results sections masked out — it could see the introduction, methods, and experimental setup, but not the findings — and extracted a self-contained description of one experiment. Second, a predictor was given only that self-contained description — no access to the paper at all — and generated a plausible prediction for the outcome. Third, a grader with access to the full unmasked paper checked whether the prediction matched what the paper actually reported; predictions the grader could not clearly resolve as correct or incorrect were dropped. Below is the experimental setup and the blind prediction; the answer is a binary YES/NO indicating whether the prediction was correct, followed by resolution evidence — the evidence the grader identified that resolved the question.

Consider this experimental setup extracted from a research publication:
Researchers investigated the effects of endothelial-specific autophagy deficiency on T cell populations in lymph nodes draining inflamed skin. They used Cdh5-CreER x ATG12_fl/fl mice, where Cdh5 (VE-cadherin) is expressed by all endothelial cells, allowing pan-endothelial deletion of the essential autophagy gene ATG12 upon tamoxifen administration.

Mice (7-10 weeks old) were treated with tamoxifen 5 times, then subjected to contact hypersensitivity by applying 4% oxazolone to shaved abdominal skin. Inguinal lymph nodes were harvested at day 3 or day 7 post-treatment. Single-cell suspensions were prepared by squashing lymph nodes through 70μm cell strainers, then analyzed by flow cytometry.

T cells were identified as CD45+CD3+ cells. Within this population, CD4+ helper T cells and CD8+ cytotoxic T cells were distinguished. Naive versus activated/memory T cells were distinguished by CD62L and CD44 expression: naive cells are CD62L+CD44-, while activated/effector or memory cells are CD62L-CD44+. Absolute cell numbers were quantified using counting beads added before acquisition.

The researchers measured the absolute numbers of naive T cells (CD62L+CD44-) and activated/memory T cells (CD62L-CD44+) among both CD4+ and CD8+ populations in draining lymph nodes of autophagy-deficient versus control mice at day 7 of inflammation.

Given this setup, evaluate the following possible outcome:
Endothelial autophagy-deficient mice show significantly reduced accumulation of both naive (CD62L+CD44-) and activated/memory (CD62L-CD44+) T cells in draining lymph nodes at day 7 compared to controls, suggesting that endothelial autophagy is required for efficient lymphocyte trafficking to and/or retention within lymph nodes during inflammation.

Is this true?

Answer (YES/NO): NO